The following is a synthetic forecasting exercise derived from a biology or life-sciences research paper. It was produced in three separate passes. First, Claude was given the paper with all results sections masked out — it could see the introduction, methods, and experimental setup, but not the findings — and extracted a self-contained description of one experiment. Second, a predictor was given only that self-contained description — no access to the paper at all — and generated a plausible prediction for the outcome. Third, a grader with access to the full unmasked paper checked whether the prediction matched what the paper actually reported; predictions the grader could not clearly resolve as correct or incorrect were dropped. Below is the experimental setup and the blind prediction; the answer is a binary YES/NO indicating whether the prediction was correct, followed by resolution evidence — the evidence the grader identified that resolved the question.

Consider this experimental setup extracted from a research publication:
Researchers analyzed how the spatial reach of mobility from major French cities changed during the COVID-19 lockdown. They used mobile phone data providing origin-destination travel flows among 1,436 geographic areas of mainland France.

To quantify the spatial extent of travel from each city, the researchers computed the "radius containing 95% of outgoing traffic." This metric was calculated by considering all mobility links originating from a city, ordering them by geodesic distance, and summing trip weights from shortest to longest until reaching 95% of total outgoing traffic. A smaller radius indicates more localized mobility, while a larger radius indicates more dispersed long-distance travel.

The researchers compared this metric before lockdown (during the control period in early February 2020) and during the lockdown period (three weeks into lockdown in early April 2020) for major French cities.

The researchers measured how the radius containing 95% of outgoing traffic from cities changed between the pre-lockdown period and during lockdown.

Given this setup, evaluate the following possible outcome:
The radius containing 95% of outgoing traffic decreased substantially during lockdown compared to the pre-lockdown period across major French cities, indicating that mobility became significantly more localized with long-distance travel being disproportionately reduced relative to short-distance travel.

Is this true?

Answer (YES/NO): YES